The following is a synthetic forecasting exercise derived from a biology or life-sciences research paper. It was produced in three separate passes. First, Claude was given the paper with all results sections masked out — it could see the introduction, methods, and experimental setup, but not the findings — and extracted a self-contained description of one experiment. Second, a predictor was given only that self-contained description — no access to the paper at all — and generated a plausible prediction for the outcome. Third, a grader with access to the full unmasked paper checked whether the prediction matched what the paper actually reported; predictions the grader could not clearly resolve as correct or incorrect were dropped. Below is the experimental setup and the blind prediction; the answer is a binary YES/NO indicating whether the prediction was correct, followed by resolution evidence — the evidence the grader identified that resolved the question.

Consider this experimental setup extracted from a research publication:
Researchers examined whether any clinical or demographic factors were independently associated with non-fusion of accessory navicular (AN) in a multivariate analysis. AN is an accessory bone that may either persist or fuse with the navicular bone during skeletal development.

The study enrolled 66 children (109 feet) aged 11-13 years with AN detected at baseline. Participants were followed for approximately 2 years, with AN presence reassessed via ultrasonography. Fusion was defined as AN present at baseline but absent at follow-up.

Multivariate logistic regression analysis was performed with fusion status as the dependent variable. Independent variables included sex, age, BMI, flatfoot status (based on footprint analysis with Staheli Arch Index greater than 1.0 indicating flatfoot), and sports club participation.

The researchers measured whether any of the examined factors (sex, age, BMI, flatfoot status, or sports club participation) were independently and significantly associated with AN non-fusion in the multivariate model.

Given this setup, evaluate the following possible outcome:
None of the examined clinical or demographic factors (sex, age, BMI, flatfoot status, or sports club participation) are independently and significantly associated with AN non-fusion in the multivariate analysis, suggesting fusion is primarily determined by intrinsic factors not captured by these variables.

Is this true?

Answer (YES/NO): NO